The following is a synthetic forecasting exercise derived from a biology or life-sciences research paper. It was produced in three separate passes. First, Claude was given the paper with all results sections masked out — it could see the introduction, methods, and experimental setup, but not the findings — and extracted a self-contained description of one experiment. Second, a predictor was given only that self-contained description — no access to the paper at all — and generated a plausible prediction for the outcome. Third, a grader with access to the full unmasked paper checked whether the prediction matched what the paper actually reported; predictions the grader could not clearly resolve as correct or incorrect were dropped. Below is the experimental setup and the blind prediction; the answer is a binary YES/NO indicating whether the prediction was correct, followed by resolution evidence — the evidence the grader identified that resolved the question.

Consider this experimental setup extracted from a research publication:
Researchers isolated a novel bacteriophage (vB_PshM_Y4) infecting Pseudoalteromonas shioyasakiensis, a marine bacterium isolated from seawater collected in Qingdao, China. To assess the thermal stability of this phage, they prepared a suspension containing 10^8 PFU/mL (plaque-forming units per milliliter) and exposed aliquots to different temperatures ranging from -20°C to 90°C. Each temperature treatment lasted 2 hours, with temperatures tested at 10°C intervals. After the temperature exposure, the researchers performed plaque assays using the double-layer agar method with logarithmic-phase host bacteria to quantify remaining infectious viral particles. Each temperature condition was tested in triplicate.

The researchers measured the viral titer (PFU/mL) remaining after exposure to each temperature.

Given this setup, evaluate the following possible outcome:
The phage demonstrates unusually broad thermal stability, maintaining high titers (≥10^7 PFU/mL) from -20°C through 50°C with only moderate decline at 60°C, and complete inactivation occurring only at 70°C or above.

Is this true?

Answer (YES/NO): NO